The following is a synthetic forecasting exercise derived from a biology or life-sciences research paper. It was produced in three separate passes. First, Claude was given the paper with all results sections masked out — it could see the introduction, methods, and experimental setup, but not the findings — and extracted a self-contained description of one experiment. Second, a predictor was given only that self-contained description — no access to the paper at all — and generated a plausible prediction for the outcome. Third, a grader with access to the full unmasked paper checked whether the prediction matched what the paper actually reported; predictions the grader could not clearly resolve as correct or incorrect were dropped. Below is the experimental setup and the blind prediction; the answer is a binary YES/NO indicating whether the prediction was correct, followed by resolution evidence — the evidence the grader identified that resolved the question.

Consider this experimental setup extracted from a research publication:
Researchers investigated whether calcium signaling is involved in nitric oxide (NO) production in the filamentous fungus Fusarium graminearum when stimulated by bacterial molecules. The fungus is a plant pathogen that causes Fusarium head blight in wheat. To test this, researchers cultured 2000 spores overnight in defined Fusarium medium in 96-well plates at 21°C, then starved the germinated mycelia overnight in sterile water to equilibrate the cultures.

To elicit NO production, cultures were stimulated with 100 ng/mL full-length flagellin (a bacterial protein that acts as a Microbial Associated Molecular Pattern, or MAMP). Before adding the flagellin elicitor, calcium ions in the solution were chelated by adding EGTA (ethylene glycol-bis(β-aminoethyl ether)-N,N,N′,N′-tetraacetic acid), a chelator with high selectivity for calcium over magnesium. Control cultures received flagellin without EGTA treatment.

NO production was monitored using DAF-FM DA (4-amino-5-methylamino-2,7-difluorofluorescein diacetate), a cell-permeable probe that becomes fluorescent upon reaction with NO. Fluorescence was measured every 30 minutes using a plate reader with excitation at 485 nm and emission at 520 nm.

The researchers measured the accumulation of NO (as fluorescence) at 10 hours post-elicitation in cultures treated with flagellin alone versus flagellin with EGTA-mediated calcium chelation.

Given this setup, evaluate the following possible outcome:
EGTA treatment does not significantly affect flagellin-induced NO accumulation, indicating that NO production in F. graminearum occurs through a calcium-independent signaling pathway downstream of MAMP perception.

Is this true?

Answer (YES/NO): NO